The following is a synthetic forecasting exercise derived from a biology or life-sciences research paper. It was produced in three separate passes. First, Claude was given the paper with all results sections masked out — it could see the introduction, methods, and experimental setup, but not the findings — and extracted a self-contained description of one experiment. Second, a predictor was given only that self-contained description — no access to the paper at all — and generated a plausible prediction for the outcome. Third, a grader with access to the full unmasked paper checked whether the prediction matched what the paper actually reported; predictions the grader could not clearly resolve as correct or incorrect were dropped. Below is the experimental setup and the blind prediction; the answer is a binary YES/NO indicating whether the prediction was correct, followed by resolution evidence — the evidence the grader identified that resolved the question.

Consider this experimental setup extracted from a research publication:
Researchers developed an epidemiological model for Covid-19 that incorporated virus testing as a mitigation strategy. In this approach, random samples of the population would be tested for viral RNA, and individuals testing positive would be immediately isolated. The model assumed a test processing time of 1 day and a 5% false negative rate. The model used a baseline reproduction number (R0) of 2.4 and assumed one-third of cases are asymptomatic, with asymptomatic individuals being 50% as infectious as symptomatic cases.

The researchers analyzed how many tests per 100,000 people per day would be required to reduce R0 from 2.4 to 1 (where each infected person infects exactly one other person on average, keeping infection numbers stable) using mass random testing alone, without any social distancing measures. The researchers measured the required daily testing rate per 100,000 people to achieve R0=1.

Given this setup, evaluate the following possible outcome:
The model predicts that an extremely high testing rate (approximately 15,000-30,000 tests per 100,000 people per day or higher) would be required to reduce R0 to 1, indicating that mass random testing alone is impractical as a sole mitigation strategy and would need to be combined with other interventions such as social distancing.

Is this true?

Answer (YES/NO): NO